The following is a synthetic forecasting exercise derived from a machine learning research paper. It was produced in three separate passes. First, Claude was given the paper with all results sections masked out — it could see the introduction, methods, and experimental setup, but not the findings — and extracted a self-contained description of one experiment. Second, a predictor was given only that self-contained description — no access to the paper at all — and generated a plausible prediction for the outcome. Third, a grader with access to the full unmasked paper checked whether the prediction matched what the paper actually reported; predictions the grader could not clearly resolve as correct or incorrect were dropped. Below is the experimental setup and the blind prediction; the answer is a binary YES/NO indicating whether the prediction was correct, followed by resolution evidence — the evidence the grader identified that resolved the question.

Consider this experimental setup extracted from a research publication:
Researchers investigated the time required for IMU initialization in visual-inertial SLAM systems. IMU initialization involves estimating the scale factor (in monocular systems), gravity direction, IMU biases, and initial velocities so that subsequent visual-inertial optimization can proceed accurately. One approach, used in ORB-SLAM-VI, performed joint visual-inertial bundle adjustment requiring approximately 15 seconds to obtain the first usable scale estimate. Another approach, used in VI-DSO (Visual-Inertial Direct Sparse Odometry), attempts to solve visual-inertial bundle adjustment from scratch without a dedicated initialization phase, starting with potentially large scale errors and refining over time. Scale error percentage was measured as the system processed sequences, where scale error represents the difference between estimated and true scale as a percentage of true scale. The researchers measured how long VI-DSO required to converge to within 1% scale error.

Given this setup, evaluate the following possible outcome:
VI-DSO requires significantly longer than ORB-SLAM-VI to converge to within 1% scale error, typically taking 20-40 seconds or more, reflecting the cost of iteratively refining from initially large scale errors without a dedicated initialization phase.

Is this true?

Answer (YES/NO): YES